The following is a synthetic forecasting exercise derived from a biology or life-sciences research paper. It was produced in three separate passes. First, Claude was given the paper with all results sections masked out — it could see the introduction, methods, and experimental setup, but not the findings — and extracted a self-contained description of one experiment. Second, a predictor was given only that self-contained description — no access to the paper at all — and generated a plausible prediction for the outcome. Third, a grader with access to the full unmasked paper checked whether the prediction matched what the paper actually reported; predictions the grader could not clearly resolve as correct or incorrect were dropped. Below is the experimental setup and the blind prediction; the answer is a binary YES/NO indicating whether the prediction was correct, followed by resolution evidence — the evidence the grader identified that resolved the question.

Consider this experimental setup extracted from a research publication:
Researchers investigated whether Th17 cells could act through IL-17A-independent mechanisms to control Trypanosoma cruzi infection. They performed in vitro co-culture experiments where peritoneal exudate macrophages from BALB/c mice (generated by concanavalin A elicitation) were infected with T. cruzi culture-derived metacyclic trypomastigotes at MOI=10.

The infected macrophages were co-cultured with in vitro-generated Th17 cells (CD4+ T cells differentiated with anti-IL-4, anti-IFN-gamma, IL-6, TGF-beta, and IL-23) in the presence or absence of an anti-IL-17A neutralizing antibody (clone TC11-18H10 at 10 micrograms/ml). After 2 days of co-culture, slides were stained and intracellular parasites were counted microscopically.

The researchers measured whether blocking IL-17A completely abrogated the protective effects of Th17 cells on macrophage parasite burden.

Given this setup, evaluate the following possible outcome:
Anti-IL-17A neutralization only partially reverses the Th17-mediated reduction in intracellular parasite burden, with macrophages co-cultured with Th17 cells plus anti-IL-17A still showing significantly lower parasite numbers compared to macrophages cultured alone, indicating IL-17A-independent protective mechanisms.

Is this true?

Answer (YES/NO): YES